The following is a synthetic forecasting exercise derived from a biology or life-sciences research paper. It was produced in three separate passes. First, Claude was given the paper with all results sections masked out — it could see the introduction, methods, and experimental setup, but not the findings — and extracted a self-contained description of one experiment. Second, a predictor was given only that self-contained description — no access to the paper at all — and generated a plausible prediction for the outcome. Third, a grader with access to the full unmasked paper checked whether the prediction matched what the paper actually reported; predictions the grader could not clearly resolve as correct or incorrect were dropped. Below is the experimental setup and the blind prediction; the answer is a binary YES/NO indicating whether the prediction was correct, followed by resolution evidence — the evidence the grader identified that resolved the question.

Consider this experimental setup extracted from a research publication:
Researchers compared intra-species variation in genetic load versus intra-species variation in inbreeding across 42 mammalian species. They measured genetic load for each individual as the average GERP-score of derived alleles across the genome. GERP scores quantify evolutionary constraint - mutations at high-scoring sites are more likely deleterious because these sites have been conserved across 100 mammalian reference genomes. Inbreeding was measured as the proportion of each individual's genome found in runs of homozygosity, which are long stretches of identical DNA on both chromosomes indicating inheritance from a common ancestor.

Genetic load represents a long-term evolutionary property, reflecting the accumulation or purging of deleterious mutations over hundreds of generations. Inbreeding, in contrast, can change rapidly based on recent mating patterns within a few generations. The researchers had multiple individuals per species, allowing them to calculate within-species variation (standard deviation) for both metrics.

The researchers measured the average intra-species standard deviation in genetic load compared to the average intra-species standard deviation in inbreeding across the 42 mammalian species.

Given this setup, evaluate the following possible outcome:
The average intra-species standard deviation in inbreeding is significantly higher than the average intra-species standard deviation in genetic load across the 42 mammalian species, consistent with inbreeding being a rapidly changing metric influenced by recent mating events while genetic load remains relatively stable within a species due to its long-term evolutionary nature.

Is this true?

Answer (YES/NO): YES